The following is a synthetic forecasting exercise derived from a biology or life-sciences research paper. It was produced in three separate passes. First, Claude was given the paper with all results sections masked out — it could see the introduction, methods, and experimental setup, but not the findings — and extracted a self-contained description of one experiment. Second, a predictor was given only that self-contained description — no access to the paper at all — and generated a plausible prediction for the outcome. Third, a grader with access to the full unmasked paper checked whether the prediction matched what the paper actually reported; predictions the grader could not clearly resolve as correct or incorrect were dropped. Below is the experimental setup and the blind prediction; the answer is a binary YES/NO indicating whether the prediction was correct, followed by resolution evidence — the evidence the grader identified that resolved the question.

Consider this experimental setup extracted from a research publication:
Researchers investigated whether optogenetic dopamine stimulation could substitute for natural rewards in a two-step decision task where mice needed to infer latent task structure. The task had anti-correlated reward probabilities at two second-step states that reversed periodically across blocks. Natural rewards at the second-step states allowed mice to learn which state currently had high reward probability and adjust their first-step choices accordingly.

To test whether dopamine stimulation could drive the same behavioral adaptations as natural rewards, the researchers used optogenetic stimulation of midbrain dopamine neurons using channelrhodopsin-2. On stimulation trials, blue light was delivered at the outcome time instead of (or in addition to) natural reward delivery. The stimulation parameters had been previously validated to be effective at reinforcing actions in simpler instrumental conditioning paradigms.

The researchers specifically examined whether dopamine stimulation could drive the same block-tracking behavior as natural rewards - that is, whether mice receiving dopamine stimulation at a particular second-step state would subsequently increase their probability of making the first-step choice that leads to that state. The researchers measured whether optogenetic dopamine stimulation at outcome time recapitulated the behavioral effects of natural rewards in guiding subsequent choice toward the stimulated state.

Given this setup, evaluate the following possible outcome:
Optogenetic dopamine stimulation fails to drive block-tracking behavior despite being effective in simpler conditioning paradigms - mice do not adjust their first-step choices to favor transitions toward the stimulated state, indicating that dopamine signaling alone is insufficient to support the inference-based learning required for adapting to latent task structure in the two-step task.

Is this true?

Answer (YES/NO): YES